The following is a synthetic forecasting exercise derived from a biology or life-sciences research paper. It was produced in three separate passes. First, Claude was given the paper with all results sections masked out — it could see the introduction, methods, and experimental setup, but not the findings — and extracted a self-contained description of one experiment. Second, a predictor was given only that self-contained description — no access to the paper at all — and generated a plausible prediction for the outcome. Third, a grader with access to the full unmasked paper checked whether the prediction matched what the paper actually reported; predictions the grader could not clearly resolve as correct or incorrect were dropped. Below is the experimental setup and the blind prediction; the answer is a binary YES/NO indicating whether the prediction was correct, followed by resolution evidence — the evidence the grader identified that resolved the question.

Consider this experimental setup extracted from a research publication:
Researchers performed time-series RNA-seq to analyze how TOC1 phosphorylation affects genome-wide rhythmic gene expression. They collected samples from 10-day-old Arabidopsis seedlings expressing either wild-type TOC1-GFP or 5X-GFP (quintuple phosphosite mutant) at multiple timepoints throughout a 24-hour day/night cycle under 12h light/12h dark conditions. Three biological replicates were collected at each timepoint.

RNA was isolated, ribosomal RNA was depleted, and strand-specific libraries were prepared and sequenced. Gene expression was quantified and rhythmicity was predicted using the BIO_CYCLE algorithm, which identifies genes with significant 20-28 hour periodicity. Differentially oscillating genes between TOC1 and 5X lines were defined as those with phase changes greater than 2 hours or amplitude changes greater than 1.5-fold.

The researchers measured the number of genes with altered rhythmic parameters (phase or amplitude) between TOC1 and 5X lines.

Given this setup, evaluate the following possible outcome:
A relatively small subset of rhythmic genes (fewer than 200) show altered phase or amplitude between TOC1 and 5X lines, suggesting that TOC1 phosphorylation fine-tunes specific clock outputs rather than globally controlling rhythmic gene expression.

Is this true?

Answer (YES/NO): NO